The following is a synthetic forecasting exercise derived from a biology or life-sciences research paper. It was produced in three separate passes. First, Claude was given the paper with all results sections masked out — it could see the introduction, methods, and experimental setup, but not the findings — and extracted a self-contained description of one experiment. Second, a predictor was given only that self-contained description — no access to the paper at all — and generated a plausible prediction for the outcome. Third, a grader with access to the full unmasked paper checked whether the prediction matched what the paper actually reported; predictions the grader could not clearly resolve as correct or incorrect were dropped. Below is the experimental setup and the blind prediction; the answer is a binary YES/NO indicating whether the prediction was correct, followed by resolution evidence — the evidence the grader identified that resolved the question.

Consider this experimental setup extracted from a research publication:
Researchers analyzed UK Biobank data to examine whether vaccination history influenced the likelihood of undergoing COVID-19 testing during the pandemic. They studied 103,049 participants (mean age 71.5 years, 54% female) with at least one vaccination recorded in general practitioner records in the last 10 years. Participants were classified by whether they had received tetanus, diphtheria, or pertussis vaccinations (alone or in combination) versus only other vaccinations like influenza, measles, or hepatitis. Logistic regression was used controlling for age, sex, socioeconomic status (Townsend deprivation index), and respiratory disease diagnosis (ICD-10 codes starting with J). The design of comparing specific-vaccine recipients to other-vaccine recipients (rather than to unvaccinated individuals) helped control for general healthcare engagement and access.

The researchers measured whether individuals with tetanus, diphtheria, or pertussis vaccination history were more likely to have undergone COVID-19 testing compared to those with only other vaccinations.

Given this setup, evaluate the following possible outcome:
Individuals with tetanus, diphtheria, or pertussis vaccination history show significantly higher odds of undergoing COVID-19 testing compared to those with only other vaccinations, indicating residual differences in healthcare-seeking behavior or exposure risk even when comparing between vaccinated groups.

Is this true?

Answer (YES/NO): NO